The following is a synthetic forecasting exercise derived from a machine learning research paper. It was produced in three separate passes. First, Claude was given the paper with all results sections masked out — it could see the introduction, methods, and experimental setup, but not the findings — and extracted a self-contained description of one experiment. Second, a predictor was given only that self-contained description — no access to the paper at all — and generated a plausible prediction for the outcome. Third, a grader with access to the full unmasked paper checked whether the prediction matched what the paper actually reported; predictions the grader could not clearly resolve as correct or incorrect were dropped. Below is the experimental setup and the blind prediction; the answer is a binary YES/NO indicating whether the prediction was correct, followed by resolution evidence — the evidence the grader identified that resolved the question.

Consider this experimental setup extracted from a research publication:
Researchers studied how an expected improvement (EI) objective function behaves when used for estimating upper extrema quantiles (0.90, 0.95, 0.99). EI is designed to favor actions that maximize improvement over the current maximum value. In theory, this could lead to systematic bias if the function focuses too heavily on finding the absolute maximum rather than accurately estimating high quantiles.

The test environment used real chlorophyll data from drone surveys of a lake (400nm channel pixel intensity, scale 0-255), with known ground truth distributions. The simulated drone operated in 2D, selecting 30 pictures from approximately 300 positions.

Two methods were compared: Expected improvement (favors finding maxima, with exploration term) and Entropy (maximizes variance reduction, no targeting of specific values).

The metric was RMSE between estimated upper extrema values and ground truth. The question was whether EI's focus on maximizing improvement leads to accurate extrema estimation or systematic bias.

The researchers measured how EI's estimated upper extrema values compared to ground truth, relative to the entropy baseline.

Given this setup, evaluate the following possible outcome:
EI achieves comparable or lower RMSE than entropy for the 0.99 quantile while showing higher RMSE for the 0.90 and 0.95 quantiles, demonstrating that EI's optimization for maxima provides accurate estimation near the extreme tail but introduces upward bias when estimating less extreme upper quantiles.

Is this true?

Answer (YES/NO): NO